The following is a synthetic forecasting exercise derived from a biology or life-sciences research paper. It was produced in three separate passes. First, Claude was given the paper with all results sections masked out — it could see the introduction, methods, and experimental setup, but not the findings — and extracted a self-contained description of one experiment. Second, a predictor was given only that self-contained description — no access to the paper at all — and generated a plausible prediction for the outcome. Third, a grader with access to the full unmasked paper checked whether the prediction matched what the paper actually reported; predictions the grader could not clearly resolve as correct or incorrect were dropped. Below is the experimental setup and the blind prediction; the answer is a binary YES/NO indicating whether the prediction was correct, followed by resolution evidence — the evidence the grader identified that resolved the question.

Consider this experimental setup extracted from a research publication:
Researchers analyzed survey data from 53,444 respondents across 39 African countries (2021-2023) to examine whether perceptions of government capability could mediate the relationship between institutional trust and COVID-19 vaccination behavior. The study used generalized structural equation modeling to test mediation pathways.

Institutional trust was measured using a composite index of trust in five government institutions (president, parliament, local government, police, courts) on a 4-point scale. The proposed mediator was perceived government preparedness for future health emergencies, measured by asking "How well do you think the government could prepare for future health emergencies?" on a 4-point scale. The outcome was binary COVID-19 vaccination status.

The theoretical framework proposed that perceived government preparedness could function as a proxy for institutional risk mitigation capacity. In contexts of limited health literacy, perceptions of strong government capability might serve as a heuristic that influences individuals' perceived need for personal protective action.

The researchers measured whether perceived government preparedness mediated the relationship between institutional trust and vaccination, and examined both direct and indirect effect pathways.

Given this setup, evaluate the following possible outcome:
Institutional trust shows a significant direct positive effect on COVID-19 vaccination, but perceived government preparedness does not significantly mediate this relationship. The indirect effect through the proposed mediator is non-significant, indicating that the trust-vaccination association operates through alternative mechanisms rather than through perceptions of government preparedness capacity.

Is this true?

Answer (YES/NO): YES